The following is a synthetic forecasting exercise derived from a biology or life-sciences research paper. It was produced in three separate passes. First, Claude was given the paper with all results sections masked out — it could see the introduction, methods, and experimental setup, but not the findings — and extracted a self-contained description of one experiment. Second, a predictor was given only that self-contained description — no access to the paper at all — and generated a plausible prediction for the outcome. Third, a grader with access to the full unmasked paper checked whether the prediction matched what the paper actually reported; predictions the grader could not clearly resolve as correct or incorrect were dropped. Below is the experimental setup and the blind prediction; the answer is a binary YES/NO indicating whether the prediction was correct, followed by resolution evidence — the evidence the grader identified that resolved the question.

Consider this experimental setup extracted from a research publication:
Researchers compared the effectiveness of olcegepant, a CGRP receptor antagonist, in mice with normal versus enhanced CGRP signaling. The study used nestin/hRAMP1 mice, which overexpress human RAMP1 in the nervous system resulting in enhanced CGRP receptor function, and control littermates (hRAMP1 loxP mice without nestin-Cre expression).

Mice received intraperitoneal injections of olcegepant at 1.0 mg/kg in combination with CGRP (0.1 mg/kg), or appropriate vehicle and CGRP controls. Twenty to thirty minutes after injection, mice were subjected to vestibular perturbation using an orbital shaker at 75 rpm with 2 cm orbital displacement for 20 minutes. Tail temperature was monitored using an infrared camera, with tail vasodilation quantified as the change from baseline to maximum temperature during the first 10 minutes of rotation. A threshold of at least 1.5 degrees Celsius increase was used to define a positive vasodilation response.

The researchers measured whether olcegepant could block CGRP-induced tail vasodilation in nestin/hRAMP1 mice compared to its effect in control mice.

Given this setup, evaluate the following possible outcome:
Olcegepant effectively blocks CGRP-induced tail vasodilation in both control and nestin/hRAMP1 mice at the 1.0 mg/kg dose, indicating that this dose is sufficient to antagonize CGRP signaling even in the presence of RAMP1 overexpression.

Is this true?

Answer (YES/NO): YES